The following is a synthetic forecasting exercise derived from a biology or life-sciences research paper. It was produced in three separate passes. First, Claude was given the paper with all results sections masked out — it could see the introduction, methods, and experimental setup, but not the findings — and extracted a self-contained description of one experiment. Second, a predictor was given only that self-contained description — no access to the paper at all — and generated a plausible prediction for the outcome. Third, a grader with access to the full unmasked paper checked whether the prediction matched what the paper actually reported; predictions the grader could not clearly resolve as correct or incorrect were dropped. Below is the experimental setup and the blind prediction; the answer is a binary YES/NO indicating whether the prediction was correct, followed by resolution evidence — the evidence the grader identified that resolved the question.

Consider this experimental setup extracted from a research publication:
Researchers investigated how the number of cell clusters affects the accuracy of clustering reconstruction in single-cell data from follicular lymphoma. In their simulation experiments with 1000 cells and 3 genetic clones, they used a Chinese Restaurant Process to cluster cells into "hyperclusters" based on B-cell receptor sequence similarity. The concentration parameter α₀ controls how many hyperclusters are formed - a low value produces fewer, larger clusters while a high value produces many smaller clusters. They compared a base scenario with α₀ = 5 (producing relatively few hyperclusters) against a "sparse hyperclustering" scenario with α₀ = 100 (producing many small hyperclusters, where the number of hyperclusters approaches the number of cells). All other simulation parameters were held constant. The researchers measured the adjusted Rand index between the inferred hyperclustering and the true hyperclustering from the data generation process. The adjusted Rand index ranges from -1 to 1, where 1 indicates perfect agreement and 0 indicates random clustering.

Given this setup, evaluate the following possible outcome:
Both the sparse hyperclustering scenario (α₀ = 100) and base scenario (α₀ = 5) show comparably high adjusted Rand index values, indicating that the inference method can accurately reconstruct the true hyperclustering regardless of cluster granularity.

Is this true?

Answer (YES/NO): YES